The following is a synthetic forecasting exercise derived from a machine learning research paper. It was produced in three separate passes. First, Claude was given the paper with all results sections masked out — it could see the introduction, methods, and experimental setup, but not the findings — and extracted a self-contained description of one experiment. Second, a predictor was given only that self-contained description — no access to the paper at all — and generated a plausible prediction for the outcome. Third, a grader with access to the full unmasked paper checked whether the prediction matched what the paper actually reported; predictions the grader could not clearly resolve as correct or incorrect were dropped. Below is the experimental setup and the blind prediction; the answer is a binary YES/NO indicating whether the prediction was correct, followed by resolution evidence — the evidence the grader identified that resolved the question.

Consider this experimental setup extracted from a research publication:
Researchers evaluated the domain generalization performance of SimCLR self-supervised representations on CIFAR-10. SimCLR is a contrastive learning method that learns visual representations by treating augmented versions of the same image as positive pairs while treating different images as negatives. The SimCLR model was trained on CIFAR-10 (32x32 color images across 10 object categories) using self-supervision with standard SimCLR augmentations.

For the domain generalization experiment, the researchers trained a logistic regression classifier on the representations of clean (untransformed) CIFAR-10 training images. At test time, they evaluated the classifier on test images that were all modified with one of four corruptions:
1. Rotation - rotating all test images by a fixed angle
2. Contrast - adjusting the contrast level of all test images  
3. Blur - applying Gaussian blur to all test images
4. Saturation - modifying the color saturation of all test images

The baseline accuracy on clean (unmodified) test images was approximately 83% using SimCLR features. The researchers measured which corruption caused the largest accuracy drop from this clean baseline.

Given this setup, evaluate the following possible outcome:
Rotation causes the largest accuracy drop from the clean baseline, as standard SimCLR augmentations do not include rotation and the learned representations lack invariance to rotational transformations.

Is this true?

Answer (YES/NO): YES